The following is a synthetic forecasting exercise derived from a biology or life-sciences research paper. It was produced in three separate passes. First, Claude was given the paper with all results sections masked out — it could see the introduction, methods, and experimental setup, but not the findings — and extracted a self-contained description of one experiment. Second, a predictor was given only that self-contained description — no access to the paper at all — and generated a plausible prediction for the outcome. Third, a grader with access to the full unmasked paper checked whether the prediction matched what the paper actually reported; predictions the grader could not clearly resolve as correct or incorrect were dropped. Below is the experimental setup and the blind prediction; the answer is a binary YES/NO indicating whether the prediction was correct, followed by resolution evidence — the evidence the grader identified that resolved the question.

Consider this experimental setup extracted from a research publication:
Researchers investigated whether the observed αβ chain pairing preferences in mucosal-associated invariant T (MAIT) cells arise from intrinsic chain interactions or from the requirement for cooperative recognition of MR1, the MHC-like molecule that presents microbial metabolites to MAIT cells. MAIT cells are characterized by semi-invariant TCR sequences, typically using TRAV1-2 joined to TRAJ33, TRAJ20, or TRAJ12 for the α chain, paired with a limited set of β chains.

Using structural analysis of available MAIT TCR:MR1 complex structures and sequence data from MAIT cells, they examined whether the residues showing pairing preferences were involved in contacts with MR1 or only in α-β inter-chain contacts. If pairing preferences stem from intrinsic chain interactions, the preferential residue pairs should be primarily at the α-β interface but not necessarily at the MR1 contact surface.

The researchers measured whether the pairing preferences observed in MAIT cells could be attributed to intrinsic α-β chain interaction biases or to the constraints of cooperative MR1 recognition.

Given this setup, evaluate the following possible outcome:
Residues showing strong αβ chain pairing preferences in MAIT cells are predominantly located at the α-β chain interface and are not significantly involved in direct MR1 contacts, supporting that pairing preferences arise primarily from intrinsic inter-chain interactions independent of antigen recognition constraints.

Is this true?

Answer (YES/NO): NO